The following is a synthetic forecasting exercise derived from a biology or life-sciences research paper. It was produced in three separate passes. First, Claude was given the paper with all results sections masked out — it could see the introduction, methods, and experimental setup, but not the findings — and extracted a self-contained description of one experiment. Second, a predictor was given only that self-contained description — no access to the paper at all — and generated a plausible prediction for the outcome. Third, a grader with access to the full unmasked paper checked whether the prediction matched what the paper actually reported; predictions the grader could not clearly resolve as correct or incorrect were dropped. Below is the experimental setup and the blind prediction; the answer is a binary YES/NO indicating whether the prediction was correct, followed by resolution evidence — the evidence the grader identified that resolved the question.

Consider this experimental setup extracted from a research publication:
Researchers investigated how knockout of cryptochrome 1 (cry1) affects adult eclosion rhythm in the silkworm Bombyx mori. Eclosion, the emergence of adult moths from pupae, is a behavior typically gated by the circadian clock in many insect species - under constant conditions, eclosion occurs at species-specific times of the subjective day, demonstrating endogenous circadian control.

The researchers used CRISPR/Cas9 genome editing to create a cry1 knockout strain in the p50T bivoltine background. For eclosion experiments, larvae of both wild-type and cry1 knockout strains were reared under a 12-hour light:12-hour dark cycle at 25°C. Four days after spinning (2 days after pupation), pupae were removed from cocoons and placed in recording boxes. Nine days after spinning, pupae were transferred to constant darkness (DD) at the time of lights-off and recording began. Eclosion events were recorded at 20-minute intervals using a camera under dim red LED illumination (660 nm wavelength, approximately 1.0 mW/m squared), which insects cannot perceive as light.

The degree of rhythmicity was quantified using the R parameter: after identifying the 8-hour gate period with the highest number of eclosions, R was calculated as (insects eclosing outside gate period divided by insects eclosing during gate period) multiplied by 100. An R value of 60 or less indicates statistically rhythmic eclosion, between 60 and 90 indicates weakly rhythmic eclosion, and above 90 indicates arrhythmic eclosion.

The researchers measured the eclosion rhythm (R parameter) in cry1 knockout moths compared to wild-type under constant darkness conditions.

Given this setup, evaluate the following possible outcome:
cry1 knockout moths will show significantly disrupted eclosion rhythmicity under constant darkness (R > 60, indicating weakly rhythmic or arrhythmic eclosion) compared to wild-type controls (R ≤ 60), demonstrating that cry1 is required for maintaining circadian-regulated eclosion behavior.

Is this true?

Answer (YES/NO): YES